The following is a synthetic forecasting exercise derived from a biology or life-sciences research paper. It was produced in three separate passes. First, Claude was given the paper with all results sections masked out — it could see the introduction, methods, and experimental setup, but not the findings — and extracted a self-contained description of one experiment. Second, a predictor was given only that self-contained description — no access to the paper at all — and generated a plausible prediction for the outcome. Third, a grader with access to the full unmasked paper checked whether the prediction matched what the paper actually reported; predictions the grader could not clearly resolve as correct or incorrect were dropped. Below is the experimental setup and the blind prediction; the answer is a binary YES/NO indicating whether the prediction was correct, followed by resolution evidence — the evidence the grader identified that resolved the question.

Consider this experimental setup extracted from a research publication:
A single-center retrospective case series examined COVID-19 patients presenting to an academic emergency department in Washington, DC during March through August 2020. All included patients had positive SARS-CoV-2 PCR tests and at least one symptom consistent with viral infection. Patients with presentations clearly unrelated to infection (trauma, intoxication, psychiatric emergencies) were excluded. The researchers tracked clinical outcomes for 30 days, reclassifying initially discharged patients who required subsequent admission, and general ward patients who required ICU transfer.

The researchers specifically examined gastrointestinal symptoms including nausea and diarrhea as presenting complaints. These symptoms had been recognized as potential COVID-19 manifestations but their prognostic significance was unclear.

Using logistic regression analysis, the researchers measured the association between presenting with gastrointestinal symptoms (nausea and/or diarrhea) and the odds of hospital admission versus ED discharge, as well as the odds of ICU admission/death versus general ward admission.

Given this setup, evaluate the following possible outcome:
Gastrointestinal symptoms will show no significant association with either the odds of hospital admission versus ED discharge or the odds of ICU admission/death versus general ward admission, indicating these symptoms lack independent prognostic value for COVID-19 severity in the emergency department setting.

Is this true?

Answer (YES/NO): NO